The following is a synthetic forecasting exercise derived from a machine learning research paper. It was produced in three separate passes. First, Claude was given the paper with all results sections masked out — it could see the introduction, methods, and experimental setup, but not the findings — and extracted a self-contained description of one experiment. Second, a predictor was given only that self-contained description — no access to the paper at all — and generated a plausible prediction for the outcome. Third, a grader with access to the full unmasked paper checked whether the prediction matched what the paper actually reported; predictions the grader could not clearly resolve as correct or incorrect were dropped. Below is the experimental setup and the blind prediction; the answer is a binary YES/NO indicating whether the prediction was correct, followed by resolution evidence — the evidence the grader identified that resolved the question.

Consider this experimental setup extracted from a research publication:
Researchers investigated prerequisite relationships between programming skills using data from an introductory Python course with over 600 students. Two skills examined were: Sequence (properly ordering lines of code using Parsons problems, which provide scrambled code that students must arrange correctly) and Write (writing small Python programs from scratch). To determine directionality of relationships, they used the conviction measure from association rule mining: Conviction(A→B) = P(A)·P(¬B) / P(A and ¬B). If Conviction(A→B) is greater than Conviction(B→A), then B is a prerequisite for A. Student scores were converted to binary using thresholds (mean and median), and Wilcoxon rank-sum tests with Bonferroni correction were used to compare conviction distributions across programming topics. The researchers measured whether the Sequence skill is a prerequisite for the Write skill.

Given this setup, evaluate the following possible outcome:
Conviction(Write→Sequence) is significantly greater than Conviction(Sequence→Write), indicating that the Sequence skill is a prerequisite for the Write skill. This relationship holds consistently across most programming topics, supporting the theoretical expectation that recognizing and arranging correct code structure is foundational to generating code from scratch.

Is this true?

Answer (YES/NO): NO